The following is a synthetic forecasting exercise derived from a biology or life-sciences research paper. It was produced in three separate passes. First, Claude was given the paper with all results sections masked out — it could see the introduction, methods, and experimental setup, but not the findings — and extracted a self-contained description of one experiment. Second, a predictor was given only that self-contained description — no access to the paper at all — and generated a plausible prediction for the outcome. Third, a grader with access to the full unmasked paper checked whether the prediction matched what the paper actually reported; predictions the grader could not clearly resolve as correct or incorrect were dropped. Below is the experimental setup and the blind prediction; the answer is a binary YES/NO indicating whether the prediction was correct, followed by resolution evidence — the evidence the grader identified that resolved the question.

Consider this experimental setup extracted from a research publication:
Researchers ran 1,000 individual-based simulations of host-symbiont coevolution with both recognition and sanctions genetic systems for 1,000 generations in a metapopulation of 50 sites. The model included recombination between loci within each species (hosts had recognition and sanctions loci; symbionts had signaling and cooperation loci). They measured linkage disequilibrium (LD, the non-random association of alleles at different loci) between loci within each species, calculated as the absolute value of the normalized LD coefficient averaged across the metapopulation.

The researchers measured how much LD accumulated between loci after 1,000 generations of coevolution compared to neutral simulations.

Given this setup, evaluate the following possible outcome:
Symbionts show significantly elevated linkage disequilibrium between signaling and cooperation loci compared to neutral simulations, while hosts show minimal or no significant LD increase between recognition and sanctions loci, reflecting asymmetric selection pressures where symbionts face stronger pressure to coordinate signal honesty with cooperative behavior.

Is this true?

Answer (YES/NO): NO